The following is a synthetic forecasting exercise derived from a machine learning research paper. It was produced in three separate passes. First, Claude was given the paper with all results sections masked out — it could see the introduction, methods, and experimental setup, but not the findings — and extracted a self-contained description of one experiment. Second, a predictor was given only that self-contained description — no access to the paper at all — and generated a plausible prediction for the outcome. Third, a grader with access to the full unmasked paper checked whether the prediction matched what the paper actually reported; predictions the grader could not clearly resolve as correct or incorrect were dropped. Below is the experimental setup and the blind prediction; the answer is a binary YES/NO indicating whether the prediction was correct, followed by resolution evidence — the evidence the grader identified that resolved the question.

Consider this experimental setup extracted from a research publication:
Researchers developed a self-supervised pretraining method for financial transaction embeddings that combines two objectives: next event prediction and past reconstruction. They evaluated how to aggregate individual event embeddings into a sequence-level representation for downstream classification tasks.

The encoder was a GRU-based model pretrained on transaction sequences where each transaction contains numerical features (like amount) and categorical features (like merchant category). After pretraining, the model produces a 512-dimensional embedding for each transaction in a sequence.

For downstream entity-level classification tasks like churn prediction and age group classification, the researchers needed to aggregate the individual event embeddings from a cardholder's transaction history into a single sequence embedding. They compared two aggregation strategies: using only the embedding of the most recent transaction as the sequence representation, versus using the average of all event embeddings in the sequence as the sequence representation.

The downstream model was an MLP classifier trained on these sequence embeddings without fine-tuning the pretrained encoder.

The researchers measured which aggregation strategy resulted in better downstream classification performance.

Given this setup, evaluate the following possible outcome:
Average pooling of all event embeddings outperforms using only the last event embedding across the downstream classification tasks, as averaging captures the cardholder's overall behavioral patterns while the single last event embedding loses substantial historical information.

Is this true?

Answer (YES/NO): NO